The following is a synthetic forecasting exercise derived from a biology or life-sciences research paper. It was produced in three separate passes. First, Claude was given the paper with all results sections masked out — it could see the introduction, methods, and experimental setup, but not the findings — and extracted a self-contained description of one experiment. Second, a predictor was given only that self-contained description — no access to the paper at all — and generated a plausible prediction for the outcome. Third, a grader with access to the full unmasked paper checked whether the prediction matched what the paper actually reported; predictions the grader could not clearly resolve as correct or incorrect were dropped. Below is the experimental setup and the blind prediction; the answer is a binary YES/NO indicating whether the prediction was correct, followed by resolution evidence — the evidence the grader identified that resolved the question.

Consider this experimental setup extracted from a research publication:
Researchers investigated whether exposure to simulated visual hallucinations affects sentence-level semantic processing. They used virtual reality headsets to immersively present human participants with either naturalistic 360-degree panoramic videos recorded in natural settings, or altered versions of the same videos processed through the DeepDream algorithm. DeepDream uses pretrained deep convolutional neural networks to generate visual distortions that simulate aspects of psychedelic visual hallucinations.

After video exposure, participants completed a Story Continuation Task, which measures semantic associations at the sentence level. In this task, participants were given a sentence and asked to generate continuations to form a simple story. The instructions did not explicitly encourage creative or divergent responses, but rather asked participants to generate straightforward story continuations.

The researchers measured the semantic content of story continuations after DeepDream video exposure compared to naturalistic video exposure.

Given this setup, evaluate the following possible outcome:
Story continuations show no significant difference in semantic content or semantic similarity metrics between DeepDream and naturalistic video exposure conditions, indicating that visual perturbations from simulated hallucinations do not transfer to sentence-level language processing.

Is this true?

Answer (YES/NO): YES